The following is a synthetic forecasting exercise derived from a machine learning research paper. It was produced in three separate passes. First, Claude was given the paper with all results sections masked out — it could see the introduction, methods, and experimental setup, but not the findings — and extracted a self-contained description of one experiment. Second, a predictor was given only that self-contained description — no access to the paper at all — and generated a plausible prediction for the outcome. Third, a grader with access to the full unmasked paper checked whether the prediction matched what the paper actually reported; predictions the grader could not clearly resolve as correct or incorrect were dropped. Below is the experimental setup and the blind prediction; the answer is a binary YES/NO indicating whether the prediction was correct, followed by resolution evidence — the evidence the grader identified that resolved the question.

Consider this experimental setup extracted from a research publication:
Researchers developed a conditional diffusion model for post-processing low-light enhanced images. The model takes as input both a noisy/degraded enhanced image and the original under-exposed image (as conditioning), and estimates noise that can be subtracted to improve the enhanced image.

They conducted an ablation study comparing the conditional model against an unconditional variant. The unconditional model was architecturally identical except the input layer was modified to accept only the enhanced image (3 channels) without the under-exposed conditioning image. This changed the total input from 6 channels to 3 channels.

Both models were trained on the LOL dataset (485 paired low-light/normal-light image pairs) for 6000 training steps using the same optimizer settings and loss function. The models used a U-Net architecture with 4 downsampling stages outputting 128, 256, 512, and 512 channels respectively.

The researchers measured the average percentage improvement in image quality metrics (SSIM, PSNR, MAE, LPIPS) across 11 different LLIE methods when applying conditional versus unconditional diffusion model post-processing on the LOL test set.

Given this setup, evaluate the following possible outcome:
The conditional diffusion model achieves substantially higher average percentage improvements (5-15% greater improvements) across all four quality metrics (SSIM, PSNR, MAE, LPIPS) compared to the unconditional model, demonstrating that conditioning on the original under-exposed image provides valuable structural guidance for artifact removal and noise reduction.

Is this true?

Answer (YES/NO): NO